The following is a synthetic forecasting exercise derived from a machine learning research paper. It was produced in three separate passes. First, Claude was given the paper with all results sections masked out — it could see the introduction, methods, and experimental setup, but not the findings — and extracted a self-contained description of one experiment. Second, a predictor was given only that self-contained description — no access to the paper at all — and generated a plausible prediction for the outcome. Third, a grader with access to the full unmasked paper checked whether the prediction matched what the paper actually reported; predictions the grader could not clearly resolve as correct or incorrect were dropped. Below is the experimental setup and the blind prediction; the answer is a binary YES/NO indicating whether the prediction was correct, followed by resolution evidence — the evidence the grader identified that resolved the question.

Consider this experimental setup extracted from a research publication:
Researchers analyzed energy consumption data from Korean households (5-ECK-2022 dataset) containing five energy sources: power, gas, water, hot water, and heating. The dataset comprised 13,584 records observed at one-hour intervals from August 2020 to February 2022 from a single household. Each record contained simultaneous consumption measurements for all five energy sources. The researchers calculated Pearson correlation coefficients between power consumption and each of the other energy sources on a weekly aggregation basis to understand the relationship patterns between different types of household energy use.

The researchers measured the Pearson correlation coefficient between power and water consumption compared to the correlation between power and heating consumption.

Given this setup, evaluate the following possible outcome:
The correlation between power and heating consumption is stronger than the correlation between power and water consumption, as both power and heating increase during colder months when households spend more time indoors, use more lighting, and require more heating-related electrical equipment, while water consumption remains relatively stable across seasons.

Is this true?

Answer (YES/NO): NO